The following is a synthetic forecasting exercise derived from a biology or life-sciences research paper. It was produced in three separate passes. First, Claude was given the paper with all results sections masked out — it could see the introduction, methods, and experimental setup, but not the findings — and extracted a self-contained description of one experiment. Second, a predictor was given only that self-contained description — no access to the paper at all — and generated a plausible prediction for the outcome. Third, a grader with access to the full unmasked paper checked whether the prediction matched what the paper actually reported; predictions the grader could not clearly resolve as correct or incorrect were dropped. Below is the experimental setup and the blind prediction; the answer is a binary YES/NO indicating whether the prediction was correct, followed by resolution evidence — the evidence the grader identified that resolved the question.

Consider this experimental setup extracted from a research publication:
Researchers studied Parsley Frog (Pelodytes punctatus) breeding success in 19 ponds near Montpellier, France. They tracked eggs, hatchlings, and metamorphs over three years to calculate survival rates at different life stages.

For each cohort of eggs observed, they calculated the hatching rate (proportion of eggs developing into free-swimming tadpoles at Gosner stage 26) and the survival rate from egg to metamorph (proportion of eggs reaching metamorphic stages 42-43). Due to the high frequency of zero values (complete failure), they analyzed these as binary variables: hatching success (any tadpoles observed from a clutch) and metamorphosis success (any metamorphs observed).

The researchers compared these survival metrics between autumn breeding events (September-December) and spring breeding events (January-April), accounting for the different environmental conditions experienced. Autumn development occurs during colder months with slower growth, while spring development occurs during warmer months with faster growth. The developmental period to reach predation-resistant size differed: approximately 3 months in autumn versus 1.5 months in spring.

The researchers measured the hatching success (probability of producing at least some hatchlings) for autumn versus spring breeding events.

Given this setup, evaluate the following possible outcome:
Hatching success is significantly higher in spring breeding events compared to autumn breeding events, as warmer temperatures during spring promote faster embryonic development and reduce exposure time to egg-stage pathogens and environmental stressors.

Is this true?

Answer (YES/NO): NO